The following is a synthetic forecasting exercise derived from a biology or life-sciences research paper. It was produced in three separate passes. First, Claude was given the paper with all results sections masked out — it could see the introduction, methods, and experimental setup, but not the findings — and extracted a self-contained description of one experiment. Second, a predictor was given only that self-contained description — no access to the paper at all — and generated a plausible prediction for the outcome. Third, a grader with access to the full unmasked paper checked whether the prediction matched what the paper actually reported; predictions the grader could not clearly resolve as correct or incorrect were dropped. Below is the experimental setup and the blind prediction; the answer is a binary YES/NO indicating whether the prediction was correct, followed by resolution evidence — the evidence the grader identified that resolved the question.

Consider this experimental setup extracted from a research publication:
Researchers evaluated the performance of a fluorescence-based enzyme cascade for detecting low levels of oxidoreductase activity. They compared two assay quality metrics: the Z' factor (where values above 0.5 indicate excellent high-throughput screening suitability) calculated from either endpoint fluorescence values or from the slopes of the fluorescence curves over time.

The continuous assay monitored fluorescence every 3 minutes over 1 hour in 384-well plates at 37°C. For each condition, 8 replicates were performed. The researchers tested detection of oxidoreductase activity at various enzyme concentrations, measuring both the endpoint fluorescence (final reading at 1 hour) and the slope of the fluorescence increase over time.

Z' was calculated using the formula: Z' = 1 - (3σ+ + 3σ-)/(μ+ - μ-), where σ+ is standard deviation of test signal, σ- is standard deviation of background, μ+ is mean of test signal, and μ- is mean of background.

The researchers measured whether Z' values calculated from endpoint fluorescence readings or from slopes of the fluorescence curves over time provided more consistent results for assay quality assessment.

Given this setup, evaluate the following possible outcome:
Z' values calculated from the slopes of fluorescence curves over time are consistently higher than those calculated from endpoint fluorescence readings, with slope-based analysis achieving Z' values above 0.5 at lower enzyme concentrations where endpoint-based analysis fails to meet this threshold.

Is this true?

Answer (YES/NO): NO